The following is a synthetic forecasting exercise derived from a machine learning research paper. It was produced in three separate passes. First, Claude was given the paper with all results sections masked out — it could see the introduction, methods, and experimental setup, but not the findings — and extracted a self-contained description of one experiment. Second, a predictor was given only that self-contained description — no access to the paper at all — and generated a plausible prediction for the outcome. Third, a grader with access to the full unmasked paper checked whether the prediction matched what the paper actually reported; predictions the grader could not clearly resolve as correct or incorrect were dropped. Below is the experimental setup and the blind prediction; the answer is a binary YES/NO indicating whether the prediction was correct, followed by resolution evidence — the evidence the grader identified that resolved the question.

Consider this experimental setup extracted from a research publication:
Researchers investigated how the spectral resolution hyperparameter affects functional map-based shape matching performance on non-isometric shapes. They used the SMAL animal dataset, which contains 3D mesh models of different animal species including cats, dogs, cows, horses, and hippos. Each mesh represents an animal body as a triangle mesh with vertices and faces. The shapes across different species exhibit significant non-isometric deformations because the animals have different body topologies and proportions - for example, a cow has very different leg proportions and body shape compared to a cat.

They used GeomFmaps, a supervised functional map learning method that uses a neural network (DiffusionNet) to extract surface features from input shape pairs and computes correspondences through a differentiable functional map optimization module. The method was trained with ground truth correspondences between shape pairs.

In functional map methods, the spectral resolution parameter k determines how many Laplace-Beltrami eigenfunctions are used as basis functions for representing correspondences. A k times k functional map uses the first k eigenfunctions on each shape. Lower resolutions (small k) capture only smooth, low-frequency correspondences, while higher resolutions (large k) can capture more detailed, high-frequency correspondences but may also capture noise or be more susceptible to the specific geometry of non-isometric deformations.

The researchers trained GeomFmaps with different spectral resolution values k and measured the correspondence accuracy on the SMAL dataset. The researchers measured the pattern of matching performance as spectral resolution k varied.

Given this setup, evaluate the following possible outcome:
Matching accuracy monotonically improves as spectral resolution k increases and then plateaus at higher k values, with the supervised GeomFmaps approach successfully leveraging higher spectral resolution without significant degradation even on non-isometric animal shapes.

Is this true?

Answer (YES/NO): NO